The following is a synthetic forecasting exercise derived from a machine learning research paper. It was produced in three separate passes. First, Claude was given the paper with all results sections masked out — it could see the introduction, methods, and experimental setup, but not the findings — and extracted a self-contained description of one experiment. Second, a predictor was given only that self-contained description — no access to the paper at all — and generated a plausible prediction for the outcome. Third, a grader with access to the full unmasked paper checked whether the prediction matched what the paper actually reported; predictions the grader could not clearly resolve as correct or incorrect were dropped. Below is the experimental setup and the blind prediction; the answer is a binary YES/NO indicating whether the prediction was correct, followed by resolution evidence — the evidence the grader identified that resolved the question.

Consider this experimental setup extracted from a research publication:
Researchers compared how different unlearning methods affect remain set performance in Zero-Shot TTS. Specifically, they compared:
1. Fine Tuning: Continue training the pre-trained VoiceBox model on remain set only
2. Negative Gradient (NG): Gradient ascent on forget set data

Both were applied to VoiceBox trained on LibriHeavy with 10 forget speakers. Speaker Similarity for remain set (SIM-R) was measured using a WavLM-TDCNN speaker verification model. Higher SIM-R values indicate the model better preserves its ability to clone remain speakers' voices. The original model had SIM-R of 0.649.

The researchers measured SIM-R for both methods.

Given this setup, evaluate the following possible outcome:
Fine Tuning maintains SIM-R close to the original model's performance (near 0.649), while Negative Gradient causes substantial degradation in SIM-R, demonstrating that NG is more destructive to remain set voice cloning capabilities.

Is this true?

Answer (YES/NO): YES